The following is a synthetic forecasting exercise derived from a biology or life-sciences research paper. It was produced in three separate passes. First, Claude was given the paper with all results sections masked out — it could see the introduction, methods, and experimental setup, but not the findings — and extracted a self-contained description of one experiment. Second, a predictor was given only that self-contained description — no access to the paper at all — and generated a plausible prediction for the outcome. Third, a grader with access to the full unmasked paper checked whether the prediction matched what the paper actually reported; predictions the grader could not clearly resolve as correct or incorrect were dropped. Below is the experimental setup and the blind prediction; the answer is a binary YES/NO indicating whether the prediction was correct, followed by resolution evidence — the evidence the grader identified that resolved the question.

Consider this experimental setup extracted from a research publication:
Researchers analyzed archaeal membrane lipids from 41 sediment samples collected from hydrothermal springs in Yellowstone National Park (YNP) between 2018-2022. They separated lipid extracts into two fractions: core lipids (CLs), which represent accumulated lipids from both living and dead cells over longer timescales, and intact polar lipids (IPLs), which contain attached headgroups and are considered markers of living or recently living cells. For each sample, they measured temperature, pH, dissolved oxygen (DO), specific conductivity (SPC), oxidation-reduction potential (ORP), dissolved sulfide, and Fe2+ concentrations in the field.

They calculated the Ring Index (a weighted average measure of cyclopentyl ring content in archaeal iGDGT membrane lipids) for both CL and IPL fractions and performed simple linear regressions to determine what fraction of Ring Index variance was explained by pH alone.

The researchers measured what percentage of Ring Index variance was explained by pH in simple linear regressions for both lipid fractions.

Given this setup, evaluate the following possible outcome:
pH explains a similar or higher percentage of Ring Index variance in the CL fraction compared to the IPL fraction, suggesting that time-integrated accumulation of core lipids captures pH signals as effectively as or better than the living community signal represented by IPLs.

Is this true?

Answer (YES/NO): YES